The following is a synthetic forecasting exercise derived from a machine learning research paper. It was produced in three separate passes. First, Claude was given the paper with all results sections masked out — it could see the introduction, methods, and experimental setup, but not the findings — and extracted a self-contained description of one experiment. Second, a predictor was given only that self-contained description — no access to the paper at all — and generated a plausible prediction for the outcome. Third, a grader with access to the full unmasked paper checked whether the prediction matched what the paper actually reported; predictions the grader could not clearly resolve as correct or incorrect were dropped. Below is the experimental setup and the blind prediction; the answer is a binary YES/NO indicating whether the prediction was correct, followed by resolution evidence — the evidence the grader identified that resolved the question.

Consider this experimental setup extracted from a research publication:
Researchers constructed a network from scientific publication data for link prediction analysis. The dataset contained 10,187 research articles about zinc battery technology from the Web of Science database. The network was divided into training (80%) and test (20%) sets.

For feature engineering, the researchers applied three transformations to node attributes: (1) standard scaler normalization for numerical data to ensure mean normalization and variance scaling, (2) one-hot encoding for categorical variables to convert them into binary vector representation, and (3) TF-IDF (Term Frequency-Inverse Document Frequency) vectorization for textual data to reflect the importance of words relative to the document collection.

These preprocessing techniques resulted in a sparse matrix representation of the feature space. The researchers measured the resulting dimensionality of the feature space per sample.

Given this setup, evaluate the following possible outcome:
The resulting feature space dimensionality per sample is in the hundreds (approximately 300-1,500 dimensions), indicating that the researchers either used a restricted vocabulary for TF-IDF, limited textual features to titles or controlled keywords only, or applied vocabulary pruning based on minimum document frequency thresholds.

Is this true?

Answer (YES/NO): NO